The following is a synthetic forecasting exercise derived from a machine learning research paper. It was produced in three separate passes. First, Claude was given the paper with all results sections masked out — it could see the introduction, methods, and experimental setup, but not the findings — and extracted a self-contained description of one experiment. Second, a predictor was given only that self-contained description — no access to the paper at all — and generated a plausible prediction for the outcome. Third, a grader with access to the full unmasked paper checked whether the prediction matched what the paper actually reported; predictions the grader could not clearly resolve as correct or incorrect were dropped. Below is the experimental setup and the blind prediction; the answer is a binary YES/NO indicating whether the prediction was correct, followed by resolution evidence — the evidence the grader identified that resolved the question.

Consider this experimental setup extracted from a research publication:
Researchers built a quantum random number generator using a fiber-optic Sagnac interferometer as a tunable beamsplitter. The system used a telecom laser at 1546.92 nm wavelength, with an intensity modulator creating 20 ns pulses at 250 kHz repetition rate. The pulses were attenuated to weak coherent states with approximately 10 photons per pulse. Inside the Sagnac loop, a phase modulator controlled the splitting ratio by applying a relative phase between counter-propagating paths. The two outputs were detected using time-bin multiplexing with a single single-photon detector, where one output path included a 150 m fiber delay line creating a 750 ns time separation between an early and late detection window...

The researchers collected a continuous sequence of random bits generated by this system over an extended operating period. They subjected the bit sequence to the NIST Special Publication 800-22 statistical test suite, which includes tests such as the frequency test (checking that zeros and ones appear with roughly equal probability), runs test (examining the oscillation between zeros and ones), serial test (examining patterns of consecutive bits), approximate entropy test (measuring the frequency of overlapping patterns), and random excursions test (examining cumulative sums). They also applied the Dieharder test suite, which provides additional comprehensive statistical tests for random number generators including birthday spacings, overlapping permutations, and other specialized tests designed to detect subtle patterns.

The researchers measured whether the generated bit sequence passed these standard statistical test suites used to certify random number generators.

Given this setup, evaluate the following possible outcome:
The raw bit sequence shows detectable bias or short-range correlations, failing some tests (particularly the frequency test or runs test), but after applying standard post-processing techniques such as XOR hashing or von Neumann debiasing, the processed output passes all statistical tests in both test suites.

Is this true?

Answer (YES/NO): NO